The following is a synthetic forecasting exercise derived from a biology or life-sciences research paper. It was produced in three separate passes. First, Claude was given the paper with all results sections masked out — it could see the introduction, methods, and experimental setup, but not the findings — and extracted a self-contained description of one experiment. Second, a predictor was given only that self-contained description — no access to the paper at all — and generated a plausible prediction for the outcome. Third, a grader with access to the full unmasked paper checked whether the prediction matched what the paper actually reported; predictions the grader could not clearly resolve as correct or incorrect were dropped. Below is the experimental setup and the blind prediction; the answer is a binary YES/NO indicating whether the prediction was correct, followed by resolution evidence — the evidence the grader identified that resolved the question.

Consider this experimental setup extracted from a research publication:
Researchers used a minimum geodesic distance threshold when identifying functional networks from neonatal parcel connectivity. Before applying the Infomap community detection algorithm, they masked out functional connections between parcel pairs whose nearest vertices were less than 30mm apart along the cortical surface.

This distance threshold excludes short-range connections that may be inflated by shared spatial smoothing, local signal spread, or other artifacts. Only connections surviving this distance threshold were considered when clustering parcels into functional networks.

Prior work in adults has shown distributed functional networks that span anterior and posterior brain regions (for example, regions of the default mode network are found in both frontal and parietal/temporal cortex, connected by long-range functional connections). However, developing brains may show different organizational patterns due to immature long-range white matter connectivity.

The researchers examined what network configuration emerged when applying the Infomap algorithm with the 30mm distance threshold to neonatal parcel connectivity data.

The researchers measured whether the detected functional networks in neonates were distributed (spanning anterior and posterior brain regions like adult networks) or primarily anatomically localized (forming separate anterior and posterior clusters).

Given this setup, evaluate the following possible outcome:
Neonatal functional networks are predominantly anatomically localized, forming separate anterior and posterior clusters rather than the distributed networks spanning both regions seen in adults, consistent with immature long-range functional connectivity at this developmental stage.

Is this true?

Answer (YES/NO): YES